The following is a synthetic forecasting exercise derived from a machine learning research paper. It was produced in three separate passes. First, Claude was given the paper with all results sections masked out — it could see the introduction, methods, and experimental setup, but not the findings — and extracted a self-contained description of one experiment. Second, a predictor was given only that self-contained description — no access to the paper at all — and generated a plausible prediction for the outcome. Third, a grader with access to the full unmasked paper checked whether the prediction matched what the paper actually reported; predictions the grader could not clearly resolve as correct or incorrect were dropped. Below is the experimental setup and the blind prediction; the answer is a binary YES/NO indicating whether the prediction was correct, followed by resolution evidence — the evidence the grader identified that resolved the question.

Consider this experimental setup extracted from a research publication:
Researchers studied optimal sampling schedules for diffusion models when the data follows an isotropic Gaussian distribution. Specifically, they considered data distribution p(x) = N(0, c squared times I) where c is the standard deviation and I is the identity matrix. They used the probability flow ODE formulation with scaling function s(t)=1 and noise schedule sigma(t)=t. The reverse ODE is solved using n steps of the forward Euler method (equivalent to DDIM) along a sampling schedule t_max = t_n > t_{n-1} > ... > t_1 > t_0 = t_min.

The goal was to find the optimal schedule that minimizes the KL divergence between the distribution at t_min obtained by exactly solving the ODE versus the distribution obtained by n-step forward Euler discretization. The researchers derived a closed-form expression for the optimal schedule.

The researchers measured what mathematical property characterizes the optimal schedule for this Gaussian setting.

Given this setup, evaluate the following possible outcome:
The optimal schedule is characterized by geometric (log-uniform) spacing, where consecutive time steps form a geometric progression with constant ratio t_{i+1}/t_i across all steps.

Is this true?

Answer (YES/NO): NO